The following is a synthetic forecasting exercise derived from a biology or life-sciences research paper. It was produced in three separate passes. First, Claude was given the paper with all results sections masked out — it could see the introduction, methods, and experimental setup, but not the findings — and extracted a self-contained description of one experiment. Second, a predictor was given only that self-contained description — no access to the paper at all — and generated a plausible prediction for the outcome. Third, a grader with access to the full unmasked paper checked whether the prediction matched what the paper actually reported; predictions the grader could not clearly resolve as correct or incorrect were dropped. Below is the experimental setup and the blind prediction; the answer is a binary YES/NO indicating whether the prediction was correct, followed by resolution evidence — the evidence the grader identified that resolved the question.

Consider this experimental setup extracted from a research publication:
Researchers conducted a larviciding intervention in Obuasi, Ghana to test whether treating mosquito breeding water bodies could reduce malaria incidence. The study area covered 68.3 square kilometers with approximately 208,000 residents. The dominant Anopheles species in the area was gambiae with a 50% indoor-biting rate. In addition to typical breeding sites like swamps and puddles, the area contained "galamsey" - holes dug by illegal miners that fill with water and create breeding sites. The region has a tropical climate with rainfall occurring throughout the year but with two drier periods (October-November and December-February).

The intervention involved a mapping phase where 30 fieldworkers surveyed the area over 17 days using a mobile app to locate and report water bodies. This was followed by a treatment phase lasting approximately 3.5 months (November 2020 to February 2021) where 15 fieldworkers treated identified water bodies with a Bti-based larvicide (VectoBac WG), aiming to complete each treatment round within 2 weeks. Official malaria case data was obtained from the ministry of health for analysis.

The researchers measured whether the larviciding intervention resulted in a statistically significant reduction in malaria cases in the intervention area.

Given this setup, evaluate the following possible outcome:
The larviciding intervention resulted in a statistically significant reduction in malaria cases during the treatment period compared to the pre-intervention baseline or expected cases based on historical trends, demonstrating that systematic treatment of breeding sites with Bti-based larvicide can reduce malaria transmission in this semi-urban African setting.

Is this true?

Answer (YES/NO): NO